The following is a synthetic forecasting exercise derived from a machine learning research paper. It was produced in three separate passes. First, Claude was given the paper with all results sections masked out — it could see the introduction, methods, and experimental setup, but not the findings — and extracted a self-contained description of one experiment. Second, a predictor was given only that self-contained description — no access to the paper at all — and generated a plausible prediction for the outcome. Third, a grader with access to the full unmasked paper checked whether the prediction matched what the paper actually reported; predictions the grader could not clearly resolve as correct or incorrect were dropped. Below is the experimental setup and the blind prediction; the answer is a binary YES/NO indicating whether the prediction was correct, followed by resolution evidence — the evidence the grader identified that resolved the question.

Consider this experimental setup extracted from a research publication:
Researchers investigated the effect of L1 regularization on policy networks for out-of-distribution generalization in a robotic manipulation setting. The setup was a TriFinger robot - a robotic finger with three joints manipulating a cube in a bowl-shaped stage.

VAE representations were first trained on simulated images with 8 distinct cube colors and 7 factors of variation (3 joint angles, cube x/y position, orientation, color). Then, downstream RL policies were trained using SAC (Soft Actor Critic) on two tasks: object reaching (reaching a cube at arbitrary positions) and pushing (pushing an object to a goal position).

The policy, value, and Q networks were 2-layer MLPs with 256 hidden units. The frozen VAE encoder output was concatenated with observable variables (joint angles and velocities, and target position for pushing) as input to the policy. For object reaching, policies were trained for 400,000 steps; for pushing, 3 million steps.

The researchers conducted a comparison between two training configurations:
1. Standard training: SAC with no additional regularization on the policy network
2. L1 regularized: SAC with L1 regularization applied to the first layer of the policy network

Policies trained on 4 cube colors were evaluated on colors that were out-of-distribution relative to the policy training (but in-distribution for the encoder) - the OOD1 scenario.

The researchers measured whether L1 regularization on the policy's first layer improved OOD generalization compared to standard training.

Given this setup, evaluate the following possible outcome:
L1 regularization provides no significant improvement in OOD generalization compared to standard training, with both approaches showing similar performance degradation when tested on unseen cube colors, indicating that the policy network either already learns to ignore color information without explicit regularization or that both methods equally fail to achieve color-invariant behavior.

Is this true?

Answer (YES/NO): NO